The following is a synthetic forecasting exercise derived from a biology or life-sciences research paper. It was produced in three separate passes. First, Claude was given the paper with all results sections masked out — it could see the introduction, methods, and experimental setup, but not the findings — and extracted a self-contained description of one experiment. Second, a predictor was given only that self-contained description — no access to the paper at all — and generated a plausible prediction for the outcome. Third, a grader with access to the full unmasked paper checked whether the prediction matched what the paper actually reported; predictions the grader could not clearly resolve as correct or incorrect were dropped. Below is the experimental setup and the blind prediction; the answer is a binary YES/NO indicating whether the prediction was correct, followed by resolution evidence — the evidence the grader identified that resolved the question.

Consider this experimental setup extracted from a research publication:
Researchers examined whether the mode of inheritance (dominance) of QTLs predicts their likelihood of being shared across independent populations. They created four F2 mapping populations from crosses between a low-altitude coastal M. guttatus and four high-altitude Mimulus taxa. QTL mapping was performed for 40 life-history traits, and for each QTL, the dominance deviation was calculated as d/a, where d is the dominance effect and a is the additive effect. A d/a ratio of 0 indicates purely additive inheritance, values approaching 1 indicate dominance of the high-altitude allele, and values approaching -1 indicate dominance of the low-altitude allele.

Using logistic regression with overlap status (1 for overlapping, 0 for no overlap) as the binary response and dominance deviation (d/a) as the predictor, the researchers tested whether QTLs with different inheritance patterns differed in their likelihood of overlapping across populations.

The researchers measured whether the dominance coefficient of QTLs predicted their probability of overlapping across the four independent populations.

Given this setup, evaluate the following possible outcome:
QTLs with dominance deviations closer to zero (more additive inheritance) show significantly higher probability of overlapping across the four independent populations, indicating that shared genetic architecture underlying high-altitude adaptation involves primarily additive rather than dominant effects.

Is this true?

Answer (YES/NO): NO